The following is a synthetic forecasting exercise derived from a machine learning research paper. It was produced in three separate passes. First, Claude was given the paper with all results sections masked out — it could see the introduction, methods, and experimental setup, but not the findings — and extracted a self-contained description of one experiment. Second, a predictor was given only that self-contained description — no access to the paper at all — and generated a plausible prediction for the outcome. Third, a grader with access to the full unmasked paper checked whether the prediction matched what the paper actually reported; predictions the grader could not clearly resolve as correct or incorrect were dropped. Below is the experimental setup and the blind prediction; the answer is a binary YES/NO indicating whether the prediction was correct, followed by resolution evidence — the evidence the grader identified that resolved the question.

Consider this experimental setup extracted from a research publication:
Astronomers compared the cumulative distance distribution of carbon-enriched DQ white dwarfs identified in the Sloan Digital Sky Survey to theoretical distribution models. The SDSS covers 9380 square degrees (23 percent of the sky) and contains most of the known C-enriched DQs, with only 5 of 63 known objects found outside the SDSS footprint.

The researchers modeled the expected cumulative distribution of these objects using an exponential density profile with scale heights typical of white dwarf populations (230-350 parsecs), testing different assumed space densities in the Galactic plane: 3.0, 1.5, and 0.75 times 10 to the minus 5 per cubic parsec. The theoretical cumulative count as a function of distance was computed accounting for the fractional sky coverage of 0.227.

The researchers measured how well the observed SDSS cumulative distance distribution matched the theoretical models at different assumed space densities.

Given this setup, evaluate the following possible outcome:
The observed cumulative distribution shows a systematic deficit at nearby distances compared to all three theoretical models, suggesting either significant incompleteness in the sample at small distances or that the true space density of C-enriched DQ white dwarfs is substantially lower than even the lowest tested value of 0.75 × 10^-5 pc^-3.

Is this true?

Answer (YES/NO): NO